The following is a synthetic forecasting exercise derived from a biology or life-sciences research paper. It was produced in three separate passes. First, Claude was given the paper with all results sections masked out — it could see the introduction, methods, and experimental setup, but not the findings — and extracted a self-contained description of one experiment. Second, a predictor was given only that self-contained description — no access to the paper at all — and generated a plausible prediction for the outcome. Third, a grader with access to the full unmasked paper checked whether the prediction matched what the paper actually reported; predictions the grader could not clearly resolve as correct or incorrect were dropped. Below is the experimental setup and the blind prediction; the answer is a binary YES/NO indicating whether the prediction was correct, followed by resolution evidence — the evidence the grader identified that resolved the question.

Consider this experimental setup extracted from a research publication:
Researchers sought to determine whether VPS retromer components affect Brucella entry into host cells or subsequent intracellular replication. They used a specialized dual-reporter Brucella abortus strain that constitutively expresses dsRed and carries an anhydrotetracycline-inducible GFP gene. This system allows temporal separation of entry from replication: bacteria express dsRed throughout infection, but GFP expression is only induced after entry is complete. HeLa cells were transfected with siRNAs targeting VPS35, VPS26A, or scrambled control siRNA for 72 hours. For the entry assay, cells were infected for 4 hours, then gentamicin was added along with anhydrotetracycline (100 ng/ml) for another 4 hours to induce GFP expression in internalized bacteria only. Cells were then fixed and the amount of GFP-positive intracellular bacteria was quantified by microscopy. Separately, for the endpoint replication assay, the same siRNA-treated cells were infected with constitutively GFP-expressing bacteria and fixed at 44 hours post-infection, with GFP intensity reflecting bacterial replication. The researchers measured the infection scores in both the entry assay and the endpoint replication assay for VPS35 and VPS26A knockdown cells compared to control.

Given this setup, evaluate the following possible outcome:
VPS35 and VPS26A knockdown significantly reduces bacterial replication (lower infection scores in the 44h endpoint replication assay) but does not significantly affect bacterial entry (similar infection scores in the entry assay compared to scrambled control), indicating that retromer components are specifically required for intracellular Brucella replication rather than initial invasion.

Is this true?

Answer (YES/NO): YES